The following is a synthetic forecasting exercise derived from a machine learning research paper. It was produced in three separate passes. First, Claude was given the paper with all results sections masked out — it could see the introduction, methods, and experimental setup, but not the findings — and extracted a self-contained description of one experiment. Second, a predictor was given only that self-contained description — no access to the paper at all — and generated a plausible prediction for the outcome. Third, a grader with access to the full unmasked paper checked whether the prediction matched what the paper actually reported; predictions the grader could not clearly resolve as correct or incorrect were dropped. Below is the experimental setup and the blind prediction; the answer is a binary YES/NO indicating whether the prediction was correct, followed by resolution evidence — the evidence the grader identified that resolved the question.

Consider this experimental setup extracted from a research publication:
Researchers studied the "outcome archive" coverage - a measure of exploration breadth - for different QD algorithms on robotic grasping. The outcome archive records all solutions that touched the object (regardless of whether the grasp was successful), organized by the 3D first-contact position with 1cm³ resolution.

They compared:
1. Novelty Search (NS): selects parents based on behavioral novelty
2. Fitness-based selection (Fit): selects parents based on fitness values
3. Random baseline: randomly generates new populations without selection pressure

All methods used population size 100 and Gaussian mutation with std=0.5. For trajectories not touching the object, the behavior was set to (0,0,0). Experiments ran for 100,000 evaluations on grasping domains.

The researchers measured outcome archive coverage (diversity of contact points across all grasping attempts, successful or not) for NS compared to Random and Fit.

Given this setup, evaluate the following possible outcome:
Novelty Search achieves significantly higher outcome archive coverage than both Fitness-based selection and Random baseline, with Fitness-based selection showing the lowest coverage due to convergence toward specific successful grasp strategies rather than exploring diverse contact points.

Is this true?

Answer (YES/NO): NO